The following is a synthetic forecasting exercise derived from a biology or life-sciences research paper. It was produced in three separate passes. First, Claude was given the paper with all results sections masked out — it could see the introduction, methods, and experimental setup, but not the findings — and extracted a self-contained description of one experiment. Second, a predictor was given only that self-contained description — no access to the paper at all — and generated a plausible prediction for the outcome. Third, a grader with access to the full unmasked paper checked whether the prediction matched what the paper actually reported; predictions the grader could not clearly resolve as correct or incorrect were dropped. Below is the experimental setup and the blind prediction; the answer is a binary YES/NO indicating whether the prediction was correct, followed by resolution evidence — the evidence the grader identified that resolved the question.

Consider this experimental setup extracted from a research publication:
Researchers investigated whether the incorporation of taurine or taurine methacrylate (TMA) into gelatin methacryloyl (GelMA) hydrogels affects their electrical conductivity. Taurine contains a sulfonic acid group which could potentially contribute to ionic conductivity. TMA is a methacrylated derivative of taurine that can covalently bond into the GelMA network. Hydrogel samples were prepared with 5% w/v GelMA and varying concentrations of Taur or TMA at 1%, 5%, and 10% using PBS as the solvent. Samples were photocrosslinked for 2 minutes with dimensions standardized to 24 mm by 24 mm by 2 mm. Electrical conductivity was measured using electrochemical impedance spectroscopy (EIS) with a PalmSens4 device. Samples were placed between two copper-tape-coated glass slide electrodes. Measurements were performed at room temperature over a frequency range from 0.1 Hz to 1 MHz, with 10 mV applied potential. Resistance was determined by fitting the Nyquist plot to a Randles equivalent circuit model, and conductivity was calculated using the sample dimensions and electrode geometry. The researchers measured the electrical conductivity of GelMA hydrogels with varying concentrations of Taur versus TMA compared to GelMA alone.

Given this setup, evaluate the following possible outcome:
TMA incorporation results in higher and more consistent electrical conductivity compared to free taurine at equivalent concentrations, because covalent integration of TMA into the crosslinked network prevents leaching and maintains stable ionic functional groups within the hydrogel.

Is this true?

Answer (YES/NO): NO